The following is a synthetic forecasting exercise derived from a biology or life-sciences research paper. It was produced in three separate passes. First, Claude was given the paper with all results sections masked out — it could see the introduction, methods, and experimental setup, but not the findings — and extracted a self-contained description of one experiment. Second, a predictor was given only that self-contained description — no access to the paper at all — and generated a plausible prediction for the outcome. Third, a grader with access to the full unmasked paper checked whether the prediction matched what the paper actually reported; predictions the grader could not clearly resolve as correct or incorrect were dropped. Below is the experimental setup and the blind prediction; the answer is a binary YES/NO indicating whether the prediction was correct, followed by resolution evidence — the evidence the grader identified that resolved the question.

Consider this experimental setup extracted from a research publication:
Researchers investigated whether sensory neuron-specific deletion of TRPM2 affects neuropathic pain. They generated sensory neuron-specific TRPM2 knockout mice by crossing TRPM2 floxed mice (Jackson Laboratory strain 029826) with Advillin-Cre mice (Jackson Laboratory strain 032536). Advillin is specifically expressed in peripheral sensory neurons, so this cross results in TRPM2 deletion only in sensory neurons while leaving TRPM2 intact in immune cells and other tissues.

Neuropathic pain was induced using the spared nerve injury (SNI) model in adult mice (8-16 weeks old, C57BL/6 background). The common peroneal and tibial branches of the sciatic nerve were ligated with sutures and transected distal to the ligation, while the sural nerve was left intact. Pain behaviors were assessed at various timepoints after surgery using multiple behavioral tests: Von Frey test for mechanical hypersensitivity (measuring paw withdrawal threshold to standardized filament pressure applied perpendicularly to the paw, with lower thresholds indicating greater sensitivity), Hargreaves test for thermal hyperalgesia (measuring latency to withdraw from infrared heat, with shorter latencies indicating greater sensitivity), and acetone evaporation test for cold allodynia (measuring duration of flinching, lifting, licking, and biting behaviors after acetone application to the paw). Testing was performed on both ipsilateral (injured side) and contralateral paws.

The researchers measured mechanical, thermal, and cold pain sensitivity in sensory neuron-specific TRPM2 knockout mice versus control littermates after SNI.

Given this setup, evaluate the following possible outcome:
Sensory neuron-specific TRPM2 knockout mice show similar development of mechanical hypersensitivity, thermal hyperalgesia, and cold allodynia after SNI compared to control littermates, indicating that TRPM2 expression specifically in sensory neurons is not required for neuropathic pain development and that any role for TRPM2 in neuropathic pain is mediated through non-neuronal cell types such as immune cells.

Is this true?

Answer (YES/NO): NO